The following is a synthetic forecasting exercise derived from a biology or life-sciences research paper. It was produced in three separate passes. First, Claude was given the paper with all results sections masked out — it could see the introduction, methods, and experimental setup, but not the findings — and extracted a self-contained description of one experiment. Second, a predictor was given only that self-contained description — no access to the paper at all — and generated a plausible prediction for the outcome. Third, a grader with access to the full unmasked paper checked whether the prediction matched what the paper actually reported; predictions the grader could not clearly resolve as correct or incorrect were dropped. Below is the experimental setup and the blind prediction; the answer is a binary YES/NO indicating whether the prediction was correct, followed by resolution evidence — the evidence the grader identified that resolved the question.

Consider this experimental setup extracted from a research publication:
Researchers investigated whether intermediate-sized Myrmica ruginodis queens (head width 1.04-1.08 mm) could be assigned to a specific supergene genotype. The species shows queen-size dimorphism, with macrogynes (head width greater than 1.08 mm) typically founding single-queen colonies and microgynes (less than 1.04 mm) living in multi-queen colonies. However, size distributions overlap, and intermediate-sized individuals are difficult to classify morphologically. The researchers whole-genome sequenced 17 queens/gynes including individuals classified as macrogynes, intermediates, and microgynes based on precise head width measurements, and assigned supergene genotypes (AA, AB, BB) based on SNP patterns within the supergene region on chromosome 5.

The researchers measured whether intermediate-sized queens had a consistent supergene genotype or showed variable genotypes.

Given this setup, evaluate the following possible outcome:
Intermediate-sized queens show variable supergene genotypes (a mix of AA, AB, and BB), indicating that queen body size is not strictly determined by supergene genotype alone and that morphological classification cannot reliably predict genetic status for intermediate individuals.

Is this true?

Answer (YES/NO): NO